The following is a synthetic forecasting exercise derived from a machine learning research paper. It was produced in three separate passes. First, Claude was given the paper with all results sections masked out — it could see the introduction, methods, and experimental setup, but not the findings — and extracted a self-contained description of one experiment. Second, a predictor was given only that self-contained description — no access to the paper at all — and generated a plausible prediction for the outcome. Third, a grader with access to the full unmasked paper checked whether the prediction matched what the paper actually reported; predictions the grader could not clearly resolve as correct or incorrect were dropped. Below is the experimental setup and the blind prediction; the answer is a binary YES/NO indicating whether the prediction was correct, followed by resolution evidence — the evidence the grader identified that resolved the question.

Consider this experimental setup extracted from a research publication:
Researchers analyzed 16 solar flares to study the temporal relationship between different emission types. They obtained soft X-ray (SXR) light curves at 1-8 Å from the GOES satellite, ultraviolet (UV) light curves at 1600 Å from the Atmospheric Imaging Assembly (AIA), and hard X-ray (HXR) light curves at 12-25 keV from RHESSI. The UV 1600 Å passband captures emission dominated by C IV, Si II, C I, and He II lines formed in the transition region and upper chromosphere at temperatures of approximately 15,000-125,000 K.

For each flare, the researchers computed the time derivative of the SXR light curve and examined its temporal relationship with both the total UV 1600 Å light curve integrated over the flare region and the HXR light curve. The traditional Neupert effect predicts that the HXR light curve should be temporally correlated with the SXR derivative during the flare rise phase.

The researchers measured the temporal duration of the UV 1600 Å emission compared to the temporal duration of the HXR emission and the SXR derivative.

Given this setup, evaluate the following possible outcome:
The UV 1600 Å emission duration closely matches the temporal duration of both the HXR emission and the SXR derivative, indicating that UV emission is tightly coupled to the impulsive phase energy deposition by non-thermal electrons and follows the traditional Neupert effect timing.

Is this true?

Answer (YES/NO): NO